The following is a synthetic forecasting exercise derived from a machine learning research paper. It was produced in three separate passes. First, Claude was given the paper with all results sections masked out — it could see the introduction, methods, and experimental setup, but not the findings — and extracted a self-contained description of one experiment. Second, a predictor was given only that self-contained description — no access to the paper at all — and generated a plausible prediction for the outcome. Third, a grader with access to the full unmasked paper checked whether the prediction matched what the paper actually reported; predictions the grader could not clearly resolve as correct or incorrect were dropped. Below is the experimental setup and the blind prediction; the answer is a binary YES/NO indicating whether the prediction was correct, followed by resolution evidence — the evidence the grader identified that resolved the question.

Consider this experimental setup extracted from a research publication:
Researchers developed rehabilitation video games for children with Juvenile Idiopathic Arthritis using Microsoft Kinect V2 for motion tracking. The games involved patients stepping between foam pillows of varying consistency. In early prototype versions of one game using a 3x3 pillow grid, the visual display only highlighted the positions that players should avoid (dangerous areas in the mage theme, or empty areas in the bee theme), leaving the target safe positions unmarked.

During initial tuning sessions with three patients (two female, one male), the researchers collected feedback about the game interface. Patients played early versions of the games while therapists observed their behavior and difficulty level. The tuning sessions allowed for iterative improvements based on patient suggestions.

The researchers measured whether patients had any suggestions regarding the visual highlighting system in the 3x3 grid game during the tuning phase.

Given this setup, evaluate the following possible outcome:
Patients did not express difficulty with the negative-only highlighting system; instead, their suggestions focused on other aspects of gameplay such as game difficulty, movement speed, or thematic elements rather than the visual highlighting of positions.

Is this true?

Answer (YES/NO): NO